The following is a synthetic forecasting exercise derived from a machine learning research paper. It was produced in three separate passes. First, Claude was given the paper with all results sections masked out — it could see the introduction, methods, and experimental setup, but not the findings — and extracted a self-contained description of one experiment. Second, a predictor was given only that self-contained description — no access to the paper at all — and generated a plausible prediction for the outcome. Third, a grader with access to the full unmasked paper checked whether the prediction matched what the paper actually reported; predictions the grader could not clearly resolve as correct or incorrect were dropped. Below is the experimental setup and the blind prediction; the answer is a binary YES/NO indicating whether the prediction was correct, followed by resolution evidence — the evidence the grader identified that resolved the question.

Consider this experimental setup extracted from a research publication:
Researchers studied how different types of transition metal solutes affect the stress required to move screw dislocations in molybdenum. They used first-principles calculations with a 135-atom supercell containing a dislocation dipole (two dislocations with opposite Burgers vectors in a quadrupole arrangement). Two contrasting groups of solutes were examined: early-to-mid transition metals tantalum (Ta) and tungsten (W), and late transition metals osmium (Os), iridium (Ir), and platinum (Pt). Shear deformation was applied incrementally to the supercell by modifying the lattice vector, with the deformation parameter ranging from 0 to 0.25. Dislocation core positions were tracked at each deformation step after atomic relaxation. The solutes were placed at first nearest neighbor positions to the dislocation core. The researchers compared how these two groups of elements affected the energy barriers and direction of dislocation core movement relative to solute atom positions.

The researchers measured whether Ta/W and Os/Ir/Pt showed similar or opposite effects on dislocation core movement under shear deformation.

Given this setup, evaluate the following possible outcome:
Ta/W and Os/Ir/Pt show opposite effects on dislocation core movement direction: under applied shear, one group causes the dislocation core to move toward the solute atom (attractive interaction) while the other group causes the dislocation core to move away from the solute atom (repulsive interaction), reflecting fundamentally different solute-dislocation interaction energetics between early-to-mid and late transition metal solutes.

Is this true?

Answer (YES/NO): YES